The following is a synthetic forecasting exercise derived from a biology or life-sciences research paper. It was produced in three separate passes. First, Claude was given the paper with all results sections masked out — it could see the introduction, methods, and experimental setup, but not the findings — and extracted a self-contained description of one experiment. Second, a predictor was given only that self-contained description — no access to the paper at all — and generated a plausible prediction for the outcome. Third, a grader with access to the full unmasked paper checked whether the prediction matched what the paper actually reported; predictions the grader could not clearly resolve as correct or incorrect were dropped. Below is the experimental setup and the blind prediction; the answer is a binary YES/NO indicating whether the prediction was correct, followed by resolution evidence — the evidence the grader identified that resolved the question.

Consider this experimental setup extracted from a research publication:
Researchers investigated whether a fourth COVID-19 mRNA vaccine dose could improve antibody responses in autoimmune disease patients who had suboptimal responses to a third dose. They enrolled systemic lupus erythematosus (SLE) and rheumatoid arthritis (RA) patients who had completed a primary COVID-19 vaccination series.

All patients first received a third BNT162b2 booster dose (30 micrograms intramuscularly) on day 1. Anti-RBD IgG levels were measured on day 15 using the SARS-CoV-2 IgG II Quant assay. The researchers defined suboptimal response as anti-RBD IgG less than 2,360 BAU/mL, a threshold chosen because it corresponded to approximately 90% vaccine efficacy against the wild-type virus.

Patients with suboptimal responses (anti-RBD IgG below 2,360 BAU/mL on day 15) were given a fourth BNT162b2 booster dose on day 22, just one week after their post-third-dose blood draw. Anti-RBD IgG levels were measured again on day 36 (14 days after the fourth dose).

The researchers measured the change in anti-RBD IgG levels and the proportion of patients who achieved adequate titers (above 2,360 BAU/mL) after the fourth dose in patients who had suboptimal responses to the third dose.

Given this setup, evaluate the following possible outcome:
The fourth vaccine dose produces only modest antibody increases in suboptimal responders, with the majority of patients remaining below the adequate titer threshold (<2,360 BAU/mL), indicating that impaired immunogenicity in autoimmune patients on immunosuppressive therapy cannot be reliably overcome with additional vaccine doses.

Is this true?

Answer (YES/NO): YES